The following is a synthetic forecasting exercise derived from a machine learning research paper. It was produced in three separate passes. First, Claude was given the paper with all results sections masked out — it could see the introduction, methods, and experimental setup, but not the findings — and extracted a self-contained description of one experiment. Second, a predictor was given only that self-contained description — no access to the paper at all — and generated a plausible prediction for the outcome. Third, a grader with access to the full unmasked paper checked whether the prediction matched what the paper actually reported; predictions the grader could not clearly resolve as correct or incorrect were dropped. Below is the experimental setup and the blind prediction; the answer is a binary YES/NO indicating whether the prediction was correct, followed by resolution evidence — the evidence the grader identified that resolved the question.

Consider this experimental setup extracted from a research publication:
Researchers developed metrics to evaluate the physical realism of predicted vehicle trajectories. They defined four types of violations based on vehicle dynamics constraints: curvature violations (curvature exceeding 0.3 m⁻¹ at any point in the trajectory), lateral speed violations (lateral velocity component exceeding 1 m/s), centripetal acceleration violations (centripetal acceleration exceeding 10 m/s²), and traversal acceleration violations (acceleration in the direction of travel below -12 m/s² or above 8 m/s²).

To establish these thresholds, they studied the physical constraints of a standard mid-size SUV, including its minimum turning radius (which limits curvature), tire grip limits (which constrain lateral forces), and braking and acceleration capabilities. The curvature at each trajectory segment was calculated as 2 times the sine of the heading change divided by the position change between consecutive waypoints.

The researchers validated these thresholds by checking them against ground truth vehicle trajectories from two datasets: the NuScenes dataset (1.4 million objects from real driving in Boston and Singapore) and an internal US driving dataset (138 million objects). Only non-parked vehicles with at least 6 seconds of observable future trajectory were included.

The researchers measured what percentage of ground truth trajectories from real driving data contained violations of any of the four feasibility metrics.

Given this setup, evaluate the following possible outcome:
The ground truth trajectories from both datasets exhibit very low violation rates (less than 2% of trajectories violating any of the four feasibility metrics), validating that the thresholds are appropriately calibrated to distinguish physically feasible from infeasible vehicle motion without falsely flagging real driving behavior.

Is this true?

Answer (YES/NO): YES